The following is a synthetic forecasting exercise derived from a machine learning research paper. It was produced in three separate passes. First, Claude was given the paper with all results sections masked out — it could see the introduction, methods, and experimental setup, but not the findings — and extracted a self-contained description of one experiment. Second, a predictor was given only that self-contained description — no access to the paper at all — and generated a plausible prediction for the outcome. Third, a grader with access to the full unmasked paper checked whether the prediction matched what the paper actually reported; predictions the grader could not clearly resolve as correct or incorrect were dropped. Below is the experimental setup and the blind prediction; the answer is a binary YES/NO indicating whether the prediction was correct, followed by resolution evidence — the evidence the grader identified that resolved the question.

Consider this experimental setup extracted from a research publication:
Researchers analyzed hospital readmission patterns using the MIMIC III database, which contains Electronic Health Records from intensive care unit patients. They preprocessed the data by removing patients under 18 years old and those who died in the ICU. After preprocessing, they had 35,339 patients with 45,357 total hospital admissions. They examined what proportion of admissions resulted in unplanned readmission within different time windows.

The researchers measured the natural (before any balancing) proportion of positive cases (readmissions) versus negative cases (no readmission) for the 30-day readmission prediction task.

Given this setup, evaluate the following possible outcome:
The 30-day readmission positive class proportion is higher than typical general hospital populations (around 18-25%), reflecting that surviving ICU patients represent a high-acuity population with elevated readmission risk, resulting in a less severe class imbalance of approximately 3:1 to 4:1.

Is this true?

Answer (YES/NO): NO